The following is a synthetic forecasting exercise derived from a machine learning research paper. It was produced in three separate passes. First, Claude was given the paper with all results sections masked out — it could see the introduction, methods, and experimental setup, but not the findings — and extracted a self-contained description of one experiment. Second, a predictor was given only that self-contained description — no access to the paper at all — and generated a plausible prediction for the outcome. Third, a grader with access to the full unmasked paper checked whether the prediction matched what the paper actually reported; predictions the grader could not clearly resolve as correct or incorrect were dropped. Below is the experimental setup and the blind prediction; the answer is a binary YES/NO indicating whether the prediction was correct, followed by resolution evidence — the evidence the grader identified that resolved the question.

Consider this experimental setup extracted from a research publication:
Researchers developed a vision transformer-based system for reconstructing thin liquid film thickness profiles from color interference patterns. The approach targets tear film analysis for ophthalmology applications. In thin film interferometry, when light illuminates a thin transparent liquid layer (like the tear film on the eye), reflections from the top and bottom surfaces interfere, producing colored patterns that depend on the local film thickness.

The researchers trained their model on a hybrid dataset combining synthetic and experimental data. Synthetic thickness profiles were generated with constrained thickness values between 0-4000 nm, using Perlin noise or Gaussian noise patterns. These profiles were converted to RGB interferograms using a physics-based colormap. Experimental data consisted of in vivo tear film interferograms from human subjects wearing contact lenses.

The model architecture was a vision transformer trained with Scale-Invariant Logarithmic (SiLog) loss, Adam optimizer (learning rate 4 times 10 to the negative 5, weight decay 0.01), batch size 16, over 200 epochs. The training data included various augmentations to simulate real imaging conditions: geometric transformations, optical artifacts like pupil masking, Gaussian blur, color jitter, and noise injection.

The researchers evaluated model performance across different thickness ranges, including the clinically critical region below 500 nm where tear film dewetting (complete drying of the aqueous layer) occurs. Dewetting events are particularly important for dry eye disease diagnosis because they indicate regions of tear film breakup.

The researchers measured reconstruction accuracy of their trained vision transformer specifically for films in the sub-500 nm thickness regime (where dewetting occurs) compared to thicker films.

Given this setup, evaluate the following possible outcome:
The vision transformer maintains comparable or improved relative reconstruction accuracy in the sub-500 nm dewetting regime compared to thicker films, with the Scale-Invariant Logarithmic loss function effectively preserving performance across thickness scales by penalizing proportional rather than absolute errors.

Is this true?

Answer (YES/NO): NO